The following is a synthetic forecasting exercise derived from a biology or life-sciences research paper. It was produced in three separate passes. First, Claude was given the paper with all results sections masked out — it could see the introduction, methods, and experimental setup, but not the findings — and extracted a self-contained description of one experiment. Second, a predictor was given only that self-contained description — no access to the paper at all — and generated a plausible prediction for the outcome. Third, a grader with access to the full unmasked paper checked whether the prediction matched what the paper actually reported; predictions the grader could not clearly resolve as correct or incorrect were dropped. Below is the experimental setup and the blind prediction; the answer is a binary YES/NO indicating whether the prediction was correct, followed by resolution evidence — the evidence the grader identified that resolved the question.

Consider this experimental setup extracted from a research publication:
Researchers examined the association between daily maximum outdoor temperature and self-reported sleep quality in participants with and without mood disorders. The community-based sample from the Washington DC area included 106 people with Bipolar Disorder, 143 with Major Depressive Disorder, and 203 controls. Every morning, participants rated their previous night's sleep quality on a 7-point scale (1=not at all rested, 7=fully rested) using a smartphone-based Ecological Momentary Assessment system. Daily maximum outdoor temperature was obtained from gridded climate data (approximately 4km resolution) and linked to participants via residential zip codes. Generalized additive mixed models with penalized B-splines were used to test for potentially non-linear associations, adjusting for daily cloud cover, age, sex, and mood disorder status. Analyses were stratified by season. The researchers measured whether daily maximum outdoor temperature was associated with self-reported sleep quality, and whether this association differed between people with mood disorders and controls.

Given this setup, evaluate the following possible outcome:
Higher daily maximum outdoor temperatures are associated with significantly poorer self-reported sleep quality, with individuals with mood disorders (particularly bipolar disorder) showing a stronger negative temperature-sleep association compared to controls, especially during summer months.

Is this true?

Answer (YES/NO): NO